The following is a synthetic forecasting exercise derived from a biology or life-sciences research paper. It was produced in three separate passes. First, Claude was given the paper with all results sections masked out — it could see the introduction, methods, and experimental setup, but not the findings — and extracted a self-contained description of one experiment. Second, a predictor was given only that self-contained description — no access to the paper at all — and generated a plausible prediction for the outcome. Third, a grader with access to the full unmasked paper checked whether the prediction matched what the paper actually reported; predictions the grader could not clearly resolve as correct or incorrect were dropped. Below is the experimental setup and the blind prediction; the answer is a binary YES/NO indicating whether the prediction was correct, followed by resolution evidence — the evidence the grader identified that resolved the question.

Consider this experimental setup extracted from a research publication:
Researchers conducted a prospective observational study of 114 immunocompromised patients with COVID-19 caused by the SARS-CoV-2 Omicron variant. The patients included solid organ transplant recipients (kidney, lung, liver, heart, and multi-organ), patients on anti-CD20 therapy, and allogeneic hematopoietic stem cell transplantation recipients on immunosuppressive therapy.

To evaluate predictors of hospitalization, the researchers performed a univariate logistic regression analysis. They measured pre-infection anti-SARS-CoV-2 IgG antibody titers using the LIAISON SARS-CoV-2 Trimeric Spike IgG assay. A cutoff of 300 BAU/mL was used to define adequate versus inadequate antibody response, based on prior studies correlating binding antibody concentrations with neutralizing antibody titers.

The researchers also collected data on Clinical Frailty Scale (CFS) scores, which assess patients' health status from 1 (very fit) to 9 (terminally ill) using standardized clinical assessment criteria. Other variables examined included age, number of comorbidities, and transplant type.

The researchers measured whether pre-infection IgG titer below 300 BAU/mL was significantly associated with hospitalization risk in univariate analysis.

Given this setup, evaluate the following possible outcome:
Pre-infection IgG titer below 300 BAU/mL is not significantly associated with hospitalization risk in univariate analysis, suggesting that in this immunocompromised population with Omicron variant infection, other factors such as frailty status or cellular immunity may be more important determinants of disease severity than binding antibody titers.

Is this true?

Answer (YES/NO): NO